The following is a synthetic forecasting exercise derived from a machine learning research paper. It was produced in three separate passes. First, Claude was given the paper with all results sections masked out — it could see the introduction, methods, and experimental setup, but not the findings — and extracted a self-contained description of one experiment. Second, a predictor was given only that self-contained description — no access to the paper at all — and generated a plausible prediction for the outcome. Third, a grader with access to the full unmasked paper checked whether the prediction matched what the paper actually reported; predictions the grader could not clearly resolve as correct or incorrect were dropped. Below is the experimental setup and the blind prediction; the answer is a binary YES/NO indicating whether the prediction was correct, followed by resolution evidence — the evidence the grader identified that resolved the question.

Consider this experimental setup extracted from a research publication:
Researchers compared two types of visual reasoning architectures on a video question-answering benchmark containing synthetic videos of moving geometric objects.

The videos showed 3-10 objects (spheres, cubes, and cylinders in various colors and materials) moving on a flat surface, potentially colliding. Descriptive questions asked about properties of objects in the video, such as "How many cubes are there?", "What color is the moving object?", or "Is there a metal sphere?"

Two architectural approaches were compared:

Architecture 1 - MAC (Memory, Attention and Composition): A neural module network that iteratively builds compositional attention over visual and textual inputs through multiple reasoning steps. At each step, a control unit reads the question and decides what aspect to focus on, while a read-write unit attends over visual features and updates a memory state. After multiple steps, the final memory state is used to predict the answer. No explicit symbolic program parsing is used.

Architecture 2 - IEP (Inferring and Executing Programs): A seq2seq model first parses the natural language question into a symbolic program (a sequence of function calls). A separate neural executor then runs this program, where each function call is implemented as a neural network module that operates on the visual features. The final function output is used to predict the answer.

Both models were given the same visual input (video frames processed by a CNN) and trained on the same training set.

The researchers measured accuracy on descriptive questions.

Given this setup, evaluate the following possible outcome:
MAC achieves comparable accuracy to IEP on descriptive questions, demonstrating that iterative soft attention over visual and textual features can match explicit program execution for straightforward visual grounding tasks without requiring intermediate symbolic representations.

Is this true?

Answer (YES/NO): NO